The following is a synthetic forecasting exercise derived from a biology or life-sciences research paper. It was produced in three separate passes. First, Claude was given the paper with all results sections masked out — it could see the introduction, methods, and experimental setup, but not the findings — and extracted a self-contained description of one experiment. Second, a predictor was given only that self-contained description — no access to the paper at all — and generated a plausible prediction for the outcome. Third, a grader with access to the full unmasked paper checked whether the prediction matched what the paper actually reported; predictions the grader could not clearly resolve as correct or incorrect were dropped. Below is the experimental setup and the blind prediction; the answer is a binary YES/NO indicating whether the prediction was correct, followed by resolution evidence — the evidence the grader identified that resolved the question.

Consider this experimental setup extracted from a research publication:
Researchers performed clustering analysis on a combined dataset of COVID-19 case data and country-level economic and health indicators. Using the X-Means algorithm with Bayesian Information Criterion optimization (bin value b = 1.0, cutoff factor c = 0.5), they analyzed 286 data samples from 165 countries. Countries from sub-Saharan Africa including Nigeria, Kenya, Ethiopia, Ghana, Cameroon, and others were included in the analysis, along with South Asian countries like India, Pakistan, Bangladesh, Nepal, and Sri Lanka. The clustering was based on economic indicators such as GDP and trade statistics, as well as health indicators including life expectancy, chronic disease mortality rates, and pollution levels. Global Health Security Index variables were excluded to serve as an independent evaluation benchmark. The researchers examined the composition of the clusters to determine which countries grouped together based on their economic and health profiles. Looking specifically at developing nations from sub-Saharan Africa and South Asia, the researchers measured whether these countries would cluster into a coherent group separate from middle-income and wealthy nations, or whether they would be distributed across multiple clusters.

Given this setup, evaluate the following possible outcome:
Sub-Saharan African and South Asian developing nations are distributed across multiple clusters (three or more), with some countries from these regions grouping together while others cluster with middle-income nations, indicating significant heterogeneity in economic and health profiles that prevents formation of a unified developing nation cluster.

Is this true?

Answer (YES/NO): NO